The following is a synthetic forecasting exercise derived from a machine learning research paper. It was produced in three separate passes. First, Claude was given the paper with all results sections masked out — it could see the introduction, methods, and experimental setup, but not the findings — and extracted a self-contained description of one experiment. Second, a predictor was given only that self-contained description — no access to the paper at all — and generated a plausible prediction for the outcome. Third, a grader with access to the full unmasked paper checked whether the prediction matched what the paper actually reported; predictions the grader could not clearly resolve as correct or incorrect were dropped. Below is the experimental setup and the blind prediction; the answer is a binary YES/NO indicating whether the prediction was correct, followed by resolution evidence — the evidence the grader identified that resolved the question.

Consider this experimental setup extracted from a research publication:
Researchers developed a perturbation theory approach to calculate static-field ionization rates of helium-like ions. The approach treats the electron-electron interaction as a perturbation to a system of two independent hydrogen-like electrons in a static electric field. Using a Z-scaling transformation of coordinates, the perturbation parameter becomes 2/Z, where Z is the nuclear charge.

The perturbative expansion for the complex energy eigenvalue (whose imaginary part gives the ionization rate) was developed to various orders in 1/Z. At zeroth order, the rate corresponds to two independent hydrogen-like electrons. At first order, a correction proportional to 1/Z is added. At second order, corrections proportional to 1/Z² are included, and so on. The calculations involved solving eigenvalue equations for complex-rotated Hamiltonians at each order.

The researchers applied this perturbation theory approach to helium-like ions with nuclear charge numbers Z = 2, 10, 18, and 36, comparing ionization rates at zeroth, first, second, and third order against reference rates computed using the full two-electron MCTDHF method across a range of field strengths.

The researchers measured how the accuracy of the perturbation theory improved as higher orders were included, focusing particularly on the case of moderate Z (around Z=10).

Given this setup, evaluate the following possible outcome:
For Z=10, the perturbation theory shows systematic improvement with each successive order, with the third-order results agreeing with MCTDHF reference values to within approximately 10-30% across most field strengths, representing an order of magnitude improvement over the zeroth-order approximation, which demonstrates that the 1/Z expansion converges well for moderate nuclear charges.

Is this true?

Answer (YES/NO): NO